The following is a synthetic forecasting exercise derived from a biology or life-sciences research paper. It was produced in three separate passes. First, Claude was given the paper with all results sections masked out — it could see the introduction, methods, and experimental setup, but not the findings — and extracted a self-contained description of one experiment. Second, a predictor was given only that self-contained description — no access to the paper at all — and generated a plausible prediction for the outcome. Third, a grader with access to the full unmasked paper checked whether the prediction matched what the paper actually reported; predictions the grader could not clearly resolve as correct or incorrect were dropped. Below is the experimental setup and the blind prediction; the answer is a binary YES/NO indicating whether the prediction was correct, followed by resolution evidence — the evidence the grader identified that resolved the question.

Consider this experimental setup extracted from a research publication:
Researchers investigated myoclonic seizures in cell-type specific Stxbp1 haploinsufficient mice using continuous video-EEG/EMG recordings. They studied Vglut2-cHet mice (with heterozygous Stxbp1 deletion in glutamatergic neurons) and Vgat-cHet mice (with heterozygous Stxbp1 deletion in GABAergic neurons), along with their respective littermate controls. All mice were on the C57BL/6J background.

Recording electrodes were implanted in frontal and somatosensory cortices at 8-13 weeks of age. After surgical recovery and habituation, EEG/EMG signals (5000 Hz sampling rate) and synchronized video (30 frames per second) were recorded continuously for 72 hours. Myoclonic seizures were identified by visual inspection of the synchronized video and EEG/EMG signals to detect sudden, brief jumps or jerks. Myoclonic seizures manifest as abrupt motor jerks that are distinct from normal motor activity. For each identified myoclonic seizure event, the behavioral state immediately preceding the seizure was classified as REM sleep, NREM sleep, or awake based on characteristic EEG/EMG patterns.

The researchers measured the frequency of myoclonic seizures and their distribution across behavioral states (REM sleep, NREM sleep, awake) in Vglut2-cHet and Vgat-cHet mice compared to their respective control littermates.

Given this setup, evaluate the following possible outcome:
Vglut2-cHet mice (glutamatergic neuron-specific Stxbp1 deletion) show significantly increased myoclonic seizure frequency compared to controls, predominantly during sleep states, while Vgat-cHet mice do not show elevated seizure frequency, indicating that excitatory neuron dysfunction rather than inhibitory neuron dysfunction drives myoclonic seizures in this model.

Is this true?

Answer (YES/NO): NO